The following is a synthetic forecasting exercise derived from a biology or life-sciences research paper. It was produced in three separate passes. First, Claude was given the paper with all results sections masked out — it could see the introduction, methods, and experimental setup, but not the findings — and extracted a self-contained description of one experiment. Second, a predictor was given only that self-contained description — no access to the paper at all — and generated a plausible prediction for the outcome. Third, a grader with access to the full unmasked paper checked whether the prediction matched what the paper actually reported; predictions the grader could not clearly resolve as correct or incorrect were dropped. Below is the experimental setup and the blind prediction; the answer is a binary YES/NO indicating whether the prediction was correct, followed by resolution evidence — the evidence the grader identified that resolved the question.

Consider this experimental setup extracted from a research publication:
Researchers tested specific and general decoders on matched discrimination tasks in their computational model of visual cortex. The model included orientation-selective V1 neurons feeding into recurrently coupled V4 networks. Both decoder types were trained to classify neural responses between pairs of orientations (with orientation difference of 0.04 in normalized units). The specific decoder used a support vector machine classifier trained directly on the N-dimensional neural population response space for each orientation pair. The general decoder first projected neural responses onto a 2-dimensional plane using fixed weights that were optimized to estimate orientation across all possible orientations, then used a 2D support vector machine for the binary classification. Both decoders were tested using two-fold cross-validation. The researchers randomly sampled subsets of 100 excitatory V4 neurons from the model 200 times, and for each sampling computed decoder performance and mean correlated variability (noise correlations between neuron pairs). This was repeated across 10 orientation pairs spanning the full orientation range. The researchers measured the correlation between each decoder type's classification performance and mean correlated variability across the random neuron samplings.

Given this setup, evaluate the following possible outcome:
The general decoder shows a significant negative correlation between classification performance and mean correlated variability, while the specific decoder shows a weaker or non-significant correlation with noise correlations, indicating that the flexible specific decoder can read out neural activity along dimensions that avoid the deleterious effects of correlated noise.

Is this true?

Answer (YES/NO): YES